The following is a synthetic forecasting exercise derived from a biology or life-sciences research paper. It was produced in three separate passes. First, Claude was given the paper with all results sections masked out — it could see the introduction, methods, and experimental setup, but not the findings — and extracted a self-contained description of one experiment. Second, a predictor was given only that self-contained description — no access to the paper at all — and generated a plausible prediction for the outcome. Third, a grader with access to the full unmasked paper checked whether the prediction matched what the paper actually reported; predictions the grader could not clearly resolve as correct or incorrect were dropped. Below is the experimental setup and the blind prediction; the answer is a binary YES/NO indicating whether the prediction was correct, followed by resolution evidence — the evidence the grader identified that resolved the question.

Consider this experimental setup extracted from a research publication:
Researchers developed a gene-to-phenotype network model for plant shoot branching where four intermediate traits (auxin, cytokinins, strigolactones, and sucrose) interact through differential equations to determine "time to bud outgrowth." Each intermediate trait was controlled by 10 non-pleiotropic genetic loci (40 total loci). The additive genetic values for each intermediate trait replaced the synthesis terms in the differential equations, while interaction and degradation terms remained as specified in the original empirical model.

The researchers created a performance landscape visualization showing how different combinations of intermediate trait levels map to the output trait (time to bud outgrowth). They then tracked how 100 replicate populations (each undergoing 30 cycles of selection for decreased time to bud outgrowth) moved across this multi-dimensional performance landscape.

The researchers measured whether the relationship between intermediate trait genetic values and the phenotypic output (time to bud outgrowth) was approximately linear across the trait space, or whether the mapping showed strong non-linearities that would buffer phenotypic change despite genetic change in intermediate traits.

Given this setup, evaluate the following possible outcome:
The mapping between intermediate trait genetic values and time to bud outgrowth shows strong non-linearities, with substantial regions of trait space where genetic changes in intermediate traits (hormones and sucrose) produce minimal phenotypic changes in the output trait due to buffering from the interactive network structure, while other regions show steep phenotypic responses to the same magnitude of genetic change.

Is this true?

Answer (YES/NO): YES